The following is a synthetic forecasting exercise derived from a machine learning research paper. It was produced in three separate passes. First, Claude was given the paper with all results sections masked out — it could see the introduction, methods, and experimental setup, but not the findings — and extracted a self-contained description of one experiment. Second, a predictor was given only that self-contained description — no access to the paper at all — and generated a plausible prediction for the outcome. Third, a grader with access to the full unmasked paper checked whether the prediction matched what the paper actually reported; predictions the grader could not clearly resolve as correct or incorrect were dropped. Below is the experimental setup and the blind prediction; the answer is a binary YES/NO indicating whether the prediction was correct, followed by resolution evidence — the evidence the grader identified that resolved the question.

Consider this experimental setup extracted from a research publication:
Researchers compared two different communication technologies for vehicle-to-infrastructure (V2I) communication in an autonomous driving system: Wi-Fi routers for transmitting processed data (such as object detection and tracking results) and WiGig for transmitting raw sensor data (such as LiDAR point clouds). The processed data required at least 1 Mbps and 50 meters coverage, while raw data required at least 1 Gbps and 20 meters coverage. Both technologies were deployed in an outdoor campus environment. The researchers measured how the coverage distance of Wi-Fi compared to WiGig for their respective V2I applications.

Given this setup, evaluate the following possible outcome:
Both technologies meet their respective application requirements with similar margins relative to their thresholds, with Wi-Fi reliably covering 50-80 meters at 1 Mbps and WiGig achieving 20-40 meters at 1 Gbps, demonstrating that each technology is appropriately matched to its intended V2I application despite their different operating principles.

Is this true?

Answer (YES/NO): NO